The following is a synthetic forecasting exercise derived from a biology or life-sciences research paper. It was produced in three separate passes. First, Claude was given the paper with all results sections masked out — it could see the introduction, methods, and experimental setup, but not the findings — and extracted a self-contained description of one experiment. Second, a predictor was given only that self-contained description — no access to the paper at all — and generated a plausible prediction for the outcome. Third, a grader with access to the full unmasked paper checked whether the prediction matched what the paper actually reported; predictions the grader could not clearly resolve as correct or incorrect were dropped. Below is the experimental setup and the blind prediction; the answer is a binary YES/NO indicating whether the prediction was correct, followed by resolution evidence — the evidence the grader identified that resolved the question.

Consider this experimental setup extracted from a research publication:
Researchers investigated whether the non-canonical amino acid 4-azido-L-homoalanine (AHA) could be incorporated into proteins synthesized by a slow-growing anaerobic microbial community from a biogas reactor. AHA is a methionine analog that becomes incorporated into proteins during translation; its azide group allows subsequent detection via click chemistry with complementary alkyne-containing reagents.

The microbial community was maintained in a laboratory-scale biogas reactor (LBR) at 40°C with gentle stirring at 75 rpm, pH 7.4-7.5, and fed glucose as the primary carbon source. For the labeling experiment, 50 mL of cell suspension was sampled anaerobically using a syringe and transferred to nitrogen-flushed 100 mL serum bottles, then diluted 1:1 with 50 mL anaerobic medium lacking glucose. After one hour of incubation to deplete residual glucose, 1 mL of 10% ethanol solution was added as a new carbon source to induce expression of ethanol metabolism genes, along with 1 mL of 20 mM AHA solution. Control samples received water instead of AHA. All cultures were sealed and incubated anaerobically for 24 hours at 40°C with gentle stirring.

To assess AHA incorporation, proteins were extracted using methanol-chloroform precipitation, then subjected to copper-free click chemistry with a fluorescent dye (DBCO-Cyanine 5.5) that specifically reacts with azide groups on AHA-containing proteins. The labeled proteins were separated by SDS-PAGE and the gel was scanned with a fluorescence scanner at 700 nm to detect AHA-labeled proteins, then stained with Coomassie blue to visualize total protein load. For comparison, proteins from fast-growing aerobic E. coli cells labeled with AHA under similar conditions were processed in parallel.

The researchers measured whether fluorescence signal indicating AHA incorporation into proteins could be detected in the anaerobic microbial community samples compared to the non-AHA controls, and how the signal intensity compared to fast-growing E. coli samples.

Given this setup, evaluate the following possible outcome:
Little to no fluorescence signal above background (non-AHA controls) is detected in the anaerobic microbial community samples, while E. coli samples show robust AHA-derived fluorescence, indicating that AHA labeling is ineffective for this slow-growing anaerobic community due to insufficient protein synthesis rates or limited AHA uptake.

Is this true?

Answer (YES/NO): NO